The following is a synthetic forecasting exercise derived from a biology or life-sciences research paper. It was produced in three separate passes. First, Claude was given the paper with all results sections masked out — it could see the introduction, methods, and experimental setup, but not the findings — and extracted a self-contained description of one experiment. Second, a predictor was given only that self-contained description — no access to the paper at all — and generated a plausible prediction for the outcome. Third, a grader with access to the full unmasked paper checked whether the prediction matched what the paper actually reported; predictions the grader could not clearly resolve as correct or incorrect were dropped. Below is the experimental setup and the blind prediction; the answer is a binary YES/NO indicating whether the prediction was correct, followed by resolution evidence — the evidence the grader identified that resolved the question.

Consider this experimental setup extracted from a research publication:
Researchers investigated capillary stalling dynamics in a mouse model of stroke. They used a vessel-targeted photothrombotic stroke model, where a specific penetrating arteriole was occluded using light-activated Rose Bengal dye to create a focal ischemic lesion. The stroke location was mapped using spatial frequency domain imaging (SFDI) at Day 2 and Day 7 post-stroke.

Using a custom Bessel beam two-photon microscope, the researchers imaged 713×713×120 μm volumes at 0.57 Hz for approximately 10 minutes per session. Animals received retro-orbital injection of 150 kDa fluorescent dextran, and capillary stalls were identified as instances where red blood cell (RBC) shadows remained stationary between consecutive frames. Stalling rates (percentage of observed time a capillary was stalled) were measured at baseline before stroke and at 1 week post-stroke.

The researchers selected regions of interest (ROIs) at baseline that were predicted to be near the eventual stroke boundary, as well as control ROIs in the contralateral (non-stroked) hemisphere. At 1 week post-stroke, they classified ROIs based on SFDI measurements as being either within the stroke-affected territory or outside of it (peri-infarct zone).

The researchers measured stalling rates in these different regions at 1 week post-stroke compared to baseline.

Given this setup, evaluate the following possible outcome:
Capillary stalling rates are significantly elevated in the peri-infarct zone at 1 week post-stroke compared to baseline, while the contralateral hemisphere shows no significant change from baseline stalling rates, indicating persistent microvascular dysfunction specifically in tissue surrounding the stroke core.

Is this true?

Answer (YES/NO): NO